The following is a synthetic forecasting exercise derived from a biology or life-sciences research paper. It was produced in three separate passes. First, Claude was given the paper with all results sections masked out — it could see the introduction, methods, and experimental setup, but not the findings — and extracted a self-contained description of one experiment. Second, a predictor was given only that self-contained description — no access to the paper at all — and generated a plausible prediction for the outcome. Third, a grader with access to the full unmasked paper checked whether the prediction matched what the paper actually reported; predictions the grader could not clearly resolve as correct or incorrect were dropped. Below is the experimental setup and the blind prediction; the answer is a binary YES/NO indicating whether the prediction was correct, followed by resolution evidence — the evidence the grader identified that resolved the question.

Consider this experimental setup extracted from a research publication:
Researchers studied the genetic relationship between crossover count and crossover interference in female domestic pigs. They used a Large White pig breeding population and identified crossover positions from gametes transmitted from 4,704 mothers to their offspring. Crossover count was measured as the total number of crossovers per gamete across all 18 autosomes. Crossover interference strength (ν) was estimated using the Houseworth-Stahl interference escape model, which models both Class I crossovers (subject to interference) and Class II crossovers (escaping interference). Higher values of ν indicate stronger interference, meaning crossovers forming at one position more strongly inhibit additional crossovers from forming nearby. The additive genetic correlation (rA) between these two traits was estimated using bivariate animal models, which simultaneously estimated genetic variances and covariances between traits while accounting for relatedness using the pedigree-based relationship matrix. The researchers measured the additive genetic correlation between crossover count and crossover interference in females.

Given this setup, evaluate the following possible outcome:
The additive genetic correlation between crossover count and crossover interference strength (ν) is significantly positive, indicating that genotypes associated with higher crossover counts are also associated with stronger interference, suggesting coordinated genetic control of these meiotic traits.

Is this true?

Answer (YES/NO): NO